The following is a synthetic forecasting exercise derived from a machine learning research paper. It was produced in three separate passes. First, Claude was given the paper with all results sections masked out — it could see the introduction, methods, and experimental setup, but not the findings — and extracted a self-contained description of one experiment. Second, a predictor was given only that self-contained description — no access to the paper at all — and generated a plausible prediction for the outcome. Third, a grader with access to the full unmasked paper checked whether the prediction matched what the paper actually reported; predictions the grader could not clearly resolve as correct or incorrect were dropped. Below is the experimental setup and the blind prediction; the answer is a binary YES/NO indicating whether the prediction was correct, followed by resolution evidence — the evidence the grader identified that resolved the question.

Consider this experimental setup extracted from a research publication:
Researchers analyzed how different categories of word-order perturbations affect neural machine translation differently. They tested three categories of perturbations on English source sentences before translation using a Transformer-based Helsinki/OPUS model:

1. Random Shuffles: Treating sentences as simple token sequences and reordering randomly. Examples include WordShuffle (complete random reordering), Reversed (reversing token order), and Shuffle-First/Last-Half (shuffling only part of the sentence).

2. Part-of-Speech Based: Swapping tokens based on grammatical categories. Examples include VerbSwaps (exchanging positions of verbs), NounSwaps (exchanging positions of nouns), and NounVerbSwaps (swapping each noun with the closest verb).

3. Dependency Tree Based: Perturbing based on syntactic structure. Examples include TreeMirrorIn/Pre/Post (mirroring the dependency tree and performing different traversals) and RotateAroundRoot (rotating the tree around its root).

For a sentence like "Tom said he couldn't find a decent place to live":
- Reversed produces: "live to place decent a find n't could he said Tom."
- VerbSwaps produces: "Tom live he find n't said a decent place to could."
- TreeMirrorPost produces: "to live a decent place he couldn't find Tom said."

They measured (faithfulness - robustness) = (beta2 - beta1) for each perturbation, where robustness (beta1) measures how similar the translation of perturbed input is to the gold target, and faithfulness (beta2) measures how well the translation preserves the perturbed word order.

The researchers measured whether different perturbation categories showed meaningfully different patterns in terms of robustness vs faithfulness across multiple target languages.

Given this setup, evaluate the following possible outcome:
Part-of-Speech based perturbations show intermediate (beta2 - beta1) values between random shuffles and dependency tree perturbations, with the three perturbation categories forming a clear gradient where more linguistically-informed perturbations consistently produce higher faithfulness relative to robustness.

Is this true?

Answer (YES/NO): NO